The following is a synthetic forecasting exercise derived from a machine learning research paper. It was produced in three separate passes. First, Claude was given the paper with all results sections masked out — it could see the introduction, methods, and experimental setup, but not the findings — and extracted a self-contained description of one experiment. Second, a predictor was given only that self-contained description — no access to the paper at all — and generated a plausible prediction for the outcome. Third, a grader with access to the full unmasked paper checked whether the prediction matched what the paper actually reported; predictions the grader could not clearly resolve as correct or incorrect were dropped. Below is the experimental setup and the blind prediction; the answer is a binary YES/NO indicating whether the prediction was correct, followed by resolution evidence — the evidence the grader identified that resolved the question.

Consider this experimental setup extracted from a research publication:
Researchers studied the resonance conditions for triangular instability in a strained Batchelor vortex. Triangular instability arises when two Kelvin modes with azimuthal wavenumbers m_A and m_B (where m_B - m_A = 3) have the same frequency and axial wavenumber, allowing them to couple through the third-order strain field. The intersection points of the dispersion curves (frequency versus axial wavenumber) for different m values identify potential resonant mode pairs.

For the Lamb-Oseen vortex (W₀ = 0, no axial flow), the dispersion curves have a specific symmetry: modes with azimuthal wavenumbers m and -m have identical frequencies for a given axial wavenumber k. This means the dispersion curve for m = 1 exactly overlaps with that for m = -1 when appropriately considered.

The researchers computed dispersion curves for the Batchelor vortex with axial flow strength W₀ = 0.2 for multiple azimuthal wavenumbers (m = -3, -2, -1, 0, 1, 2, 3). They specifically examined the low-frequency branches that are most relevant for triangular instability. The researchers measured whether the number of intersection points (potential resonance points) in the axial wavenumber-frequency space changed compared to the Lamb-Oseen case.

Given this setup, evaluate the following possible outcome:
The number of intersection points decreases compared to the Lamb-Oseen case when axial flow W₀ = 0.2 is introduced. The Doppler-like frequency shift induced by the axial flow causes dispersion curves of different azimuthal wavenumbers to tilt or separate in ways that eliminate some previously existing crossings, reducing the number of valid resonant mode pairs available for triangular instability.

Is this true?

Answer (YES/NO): NO